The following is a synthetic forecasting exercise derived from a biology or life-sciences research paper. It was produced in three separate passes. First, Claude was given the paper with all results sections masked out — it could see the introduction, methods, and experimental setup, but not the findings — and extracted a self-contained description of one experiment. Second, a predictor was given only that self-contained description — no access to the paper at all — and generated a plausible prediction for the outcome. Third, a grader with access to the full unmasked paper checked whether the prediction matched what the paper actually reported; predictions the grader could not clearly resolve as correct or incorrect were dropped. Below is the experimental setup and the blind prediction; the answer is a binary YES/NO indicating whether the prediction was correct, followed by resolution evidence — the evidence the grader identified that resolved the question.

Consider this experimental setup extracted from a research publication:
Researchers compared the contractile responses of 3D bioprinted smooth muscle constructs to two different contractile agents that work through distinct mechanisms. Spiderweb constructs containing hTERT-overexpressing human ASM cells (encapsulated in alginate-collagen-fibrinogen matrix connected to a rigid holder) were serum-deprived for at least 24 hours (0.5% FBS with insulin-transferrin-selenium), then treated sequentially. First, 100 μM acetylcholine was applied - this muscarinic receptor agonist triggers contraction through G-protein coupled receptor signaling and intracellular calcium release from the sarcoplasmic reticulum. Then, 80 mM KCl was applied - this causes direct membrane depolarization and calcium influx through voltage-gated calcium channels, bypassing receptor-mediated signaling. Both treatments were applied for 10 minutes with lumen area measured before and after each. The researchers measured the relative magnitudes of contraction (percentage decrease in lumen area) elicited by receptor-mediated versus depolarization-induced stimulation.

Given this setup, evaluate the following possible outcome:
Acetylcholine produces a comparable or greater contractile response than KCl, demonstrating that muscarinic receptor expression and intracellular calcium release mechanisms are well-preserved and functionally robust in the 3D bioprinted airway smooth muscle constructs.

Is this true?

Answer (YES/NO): NO